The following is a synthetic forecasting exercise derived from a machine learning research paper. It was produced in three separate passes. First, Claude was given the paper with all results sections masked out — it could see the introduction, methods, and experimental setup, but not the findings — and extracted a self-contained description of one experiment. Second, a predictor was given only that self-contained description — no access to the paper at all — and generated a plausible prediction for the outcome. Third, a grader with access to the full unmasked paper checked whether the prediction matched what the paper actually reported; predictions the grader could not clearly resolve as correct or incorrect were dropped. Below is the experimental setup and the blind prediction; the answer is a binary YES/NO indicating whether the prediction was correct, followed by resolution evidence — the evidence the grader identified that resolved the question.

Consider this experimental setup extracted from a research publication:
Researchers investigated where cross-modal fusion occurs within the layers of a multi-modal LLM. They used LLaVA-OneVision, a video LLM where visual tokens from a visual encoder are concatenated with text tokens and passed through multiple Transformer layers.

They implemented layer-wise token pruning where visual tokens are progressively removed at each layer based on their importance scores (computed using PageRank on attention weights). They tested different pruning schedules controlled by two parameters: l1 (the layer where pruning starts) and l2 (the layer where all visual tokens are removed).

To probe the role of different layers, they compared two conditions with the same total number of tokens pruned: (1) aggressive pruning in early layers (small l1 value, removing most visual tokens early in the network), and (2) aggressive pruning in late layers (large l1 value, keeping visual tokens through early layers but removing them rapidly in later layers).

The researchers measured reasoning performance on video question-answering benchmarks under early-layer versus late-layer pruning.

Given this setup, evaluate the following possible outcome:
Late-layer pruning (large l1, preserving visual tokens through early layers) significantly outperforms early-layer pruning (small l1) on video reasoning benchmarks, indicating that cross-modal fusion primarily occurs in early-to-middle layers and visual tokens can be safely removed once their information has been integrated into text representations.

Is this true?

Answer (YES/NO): YES